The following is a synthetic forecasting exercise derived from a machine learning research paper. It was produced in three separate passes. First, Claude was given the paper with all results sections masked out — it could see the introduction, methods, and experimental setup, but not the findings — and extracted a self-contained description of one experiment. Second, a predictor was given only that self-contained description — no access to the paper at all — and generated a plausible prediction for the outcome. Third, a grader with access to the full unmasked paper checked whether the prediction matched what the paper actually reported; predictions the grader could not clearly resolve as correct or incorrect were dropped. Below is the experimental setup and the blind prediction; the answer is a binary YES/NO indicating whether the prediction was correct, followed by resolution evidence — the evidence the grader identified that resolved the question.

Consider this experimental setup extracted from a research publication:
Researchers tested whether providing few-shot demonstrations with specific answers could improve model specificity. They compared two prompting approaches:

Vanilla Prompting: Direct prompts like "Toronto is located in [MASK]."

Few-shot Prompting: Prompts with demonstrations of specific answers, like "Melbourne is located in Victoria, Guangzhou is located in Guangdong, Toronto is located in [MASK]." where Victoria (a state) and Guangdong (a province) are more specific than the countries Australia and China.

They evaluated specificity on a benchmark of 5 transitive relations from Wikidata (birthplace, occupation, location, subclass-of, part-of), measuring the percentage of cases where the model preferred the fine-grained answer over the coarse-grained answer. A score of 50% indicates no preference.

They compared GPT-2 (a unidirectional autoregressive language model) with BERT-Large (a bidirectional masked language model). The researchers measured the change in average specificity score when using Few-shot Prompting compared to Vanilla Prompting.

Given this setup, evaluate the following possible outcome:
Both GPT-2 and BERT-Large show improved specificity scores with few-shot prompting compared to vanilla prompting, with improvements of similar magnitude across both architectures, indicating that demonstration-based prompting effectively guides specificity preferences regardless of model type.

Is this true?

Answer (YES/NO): NO